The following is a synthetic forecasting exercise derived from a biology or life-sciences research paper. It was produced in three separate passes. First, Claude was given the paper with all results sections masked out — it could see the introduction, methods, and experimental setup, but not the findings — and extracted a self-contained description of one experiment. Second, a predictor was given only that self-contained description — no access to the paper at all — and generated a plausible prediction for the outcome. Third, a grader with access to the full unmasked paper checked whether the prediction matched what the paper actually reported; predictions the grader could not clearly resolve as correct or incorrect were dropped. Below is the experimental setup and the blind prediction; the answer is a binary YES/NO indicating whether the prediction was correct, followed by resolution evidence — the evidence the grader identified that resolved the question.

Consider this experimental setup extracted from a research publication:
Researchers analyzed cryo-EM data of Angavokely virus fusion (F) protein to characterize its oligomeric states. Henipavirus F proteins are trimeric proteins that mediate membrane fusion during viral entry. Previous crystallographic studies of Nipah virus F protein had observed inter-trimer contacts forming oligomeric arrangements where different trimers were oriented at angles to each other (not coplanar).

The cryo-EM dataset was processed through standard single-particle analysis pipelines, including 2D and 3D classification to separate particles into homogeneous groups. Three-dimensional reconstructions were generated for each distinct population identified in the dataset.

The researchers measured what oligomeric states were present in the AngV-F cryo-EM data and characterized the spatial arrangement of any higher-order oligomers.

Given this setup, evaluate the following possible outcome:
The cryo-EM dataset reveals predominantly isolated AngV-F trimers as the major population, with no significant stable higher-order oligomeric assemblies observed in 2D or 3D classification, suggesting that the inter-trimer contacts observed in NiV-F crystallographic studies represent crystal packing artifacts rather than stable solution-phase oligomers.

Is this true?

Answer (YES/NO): NO